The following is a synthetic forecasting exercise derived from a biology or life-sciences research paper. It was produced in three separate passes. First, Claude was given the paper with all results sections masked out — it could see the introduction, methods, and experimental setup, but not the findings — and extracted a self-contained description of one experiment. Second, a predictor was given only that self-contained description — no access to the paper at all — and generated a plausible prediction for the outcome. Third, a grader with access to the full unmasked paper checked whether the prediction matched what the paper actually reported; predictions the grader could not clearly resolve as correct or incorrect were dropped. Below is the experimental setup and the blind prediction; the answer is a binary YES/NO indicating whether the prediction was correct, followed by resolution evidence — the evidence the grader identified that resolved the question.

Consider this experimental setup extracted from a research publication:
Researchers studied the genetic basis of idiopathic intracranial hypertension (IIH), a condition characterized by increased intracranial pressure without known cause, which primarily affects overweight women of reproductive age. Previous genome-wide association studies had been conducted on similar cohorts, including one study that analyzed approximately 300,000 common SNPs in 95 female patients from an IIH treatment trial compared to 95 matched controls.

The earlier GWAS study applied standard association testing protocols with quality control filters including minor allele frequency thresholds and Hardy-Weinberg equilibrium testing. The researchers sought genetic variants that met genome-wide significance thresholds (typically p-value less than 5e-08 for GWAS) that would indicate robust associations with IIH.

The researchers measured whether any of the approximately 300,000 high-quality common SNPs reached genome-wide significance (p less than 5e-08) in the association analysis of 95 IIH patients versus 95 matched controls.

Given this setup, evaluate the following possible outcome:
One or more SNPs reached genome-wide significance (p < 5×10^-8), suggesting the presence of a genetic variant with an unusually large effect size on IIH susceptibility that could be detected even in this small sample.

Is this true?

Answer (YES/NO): NO